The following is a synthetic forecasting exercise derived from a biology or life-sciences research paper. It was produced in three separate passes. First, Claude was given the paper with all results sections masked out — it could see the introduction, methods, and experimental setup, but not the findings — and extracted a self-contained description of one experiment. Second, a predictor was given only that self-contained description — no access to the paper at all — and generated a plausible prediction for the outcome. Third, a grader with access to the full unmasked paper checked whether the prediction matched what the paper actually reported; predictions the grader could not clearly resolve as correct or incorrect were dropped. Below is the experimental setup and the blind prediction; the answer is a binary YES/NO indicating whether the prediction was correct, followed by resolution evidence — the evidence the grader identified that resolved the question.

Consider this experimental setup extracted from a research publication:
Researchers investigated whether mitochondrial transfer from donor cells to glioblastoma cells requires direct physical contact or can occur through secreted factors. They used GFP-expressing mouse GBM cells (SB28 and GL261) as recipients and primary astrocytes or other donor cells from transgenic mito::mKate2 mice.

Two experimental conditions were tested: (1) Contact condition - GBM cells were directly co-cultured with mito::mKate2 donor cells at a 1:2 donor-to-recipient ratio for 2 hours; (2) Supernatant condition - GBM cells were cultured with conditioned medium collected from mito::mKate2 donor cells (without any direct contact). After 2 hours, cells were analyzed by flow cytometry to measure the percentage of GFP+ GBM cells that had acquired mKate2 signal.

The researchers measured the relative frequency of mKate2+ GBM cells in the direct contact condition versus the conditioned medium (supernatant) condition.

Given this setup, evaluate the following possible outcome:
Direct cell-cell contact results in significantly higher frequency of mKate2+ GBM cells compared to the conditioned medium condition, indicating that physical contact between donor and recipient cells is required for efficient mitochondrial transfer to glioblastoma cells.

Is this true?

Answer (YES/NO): YES